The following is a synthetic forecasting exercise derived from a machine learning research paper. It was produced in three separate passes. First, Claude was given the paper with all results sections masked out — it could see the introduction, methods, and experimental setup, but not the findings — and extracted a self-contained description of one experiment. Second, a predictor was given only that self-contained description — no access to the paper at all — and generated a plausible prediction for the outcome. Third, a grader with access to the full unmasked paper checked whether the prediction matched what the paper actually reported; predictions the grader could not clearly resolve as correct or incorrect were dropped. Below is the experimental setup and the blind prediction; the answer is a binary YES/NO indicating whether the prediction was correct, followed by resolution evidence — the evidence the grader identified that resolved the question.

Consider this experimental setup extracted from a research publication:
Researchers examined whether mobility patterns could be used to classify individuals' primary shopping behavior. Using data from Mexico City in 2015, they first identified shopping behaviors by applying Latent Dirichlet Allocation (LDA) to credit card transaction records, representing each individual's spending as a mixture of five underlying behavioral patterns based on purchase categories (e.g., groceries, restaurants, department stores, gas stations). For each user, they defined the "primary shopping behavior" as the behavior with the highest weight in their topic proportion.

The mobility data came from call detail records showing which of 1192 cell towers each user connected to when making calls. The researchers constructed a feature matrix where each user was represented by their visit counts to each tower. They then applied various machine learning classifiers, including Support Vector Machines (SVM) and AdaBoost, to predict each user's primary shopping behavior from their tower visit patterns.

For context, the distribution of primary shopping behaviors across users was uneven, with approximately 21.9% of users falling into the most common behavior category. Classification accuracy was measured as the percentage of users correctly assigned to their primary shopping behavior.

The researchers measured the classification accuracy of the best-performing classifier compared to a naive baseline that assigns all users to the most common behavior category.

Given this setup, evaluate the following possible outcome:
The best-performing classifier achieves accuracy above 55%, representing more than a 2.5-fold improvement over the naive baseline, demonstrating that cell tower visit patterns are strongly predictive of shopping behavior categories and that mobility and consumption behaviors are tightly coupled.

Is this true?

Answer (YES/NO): NO